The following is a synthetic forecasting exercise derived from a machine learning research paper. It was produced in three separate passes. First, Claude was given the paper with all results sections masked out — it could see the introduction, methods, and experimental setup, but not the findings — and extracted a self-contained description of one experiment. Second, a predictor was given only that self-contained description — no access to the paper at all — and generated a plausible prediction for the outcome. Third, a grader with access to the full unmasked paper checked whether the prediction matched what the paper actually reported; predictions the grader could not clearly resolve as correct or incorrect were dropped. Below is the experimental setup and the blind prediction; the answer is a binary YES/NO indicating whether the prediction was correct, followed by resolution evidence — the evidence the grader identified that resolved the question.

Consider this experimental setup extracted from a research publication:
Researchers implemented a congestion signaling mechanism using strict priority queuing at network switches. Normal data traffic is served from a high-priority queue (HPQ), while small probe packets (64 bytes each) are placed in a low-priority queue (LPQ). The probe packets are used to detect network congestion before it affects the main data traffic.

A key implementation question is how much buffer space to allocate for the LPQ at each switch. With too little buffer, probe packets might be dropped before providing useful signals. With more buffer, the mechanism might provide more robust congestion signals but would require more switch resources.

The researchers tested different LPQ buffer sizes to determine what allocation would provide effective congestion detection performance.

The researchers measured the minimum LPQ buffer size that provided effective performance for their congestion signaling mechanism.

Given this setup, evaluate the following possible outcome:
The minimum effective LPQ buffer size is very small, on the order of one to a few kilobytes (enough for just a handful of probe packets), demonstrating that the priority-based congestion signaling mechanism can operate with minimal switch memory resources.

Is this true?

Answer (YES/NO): YES